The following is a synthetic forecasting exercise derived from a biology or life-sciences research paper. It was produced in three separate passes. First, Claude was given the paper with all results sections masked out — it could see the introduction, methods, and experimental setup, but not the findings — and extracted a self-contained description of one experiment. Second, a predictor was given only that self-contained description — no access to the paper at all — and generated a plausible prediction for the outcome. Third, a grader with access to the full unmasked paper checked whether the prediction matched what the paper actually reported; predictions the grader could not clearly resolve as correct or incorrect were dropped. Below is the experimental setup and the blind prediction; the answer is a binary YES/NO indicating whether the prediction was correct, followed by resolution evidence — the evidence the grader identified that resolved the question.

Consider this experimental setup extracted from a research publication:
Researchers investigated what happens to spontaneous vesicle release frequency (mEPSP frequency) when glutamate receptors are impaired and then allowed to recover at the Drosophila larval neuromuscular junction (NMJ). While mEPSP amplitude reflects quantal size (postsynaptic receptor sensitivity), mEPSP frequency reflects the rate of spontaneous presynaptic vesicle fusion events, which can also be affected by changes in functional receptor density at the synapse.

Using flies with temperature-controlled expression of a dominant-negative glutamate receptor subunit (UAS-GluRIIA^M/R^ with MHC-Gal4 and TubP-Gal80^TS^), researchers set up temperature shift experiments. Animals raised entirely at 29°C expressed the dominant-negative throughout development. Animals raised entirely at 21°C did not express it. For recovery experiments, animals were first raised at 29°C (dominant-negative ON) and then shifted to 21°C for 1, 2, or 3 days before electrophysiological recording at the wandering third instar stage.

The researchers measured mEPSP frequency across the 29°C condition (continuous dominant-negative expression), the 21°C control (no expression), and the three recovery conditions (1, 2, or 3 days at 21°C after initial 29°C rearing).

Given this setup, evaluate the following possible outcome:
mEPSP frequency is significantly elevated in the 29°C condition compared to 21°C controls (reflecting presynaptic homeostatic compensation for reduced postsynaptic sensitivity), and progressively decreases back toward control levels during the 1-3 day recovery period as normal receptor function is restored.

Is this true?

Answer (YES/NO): NO